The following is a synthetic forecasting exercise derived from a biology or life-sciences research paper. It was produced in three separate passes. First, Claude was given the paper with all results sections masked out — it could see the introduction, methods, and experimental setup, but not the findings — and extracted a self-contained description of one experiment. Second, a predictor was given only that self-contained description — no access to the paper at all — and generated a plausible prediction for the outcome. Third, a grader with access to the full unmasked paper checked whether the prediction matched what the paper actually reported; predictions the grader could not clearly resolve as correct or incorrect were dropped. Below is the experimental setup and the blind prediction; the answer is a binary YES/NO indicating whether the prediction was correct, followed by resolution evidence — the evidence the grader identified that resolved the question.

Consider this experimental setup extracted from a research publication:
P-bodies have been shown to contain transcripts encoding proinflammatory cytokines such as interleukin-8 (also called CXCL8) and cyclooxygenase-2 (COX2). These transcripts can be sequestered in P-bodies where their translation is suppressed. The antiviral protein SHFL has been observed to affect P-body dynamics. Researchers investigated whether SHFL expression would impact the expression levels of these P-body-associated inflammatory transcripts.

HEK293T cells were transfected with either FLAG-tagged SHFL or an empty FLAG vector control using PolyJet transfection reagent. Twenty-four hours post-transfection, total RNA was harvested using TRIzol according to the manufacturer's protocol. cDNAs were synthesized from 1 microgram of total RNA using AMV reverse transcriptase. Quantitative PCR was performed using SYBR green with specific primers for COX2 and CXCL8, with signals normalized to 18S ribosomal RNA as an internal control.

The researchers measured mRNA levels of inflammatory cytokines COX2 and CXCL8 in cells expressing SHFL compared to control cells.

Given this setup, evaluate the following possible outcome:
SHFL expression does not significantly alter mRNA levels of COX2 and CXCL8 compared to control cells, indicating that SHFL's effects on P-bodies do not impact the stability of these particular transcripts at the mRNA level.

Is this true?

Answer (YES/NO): NO